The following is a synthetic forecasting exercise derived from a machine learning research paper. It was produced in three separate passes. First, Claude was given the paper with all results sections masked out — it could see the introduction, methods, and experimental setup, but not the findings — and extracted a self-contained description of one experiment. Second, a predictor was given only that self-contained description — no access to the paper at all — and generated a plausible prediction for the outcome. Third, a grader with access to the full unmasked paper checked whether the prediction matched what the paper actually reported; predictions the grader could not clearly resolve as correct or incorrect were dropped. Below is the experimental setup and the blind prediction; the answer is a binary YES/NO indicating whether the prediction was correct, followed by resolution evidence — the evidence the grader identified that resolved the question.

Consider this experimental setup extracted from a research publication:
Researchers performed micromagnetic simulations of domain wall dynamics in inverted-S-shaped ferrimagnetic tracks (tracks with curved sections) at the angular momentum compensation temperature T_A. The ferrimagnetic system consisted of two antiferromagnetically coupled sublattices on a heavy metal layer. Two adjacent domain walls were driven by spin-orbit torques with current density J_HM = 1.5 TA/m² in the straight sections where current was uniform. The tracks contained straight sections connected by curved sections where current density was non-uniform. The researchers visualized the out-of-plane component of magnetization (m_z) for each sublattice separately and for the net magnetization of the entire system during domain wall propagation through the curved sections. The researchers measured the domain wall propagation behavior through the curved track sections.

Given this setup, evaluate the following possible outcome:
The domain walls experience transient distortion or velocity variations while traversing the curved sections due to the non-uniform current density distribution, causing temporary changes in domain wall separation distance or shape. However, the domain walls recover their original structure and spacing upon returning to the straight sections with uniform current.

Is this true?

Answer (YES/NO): NO